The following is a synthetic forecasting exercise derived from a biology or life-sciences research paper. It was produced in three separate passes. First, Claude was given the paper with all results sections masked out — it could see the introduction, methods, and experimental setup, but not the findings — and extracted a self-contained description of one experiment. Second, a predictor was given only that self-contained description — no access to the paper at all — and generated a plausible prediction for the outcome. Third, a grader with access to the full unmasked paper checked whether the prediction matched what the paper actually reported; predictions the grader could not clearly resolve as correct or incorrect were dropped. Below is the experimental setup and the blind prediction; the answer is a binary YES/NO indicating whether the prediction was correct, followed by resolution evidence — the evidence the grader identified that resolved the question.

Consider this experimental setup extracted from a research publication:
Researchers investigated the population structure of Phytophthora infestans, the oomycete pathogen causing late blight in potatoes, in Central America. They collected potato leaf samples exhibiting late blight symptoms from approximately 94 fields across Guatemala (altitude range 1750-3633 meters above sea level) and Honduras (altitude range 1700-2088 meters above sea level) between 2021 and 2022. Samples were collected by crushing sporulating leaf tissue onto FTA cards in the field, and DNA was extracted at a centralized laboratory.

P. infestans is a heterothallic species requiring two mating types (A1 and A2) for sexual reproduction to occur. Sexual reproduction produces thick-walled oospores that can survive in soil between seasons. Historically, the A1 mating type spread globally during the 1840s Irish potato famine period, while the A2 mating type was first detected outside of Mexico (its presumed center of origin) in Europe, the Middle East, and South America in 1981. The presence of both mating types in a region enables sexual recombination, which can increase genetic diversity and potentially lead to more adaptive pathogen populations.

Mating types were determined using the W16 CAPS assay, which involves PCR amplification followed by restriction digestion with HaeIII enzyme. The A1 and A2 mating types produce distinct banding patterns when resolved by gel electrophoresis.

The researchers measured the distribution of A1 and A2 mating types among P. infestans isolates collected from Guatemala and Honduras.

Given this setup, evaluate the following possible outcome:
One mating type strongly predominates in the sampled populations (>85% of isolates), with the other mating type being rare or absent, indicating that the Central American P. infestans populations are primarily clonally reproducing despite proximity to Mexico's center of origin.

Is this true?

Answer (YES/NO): YES